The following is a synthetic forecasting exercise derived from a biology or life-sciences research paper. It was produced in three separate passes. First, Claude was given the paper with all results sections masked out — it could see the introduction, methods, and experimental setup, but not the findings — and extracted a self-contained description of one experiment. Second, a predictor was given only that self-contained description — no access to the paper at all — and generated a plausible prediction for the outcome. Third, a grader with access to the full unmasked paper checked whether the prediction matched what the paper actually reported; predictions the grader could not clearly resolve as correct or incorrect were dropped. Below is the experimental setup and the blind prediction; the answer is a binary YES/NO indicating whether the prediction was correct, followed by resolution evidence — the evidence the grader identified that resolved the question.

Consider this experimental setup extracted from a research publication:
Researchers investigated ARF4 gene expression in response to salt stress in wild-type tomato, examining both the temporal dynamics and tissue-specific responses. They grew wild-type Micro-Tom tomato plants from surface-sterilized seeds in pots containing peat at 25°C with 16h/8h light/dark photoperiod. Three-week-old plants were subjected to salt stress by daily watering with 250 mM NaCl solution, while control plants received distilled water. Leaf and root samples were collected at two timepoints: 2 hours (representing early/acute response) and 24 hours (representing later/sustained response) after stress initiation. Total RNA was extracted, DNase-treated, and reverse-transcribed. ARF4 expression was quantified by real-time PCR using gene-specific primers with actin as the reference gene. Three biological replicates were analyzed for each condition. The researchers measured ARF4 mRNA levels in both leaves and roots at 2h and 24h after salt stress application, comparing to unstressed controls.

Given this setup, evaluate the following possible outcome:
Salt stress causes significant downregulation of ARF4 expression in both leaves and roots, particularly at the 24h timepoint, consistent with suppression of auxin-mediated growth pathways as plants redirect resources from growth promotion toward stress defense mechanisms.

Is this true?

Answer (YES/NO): NO